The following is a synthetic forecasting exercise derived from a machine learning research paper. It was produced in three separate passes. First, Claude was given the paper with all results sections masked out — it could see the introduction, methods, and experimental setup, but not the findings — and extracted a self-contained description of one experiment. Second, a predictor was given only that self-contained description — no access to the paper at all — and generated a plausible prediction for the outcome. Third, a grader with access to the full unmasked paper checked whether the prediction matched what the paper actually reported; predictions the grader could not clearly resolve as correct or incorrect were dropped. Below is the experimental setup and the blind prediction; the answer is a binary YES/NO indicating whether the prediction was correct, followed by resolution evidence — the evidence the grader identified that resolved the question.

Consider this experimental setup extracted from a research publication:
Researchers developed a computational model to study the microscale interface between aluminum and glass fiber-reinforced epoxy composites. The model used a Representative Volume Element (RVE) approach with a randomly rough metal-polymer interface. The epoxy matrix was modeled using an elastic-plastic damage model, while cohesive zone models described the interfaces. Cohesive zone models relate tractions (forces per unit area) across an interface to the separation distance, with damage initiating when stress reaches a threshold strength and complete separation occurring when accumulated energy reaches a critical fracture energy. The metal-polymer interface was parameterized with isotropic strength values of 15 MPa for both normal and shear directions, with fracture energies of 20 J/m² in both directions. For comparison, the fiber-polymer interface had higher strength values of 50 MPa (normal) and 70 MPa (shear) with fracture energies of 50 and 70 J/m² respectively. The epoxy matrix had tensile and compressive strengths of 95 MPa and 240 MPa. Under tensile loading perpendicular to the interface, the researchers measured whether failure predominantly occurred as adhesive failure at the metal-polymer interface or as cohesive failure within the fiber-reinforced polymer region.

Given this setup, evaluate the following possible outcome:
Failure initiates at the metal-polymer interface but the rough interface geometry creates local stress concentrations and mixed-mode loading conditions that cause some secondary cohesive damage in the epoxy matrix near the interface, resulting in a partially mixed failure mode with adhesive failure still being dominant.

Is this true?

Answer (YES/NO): NO